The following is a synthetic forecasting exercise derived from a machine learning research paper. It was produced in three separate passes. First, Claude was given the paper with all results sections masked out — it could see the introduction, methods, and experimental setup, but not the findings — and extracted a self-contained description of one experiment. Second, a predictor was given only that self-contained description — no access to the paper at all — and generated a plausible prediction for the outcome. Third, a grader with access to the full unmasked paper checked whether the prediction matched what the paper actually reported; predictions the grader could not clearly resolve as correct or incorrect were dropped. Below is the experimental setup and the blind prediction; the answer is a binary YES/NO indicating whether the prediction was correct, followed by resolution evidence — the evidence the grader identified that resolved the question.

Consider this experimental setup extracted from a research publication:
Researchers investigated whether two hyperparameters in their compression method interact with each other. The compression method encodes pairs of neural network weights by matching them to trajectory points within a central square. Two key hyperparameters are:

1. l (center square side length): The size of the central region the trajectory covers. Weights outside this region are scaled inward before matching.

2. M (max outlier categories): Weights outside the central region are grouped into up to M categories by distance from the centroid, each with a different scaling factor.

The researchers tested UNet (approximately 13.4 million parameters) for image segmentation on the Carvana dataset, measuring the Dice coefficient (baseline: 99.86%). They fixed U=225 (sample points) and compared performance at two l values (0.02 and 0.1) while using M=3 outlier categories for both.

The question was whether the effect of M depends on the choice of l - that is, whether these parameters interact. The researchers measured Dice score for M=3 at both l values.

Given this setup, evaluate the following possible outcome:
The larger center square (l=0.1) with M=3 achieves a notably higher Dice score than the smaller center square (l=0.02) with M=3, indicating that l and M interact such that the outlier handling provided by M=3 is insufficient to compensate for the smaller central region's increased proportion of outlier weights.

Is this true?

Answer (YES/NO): YES